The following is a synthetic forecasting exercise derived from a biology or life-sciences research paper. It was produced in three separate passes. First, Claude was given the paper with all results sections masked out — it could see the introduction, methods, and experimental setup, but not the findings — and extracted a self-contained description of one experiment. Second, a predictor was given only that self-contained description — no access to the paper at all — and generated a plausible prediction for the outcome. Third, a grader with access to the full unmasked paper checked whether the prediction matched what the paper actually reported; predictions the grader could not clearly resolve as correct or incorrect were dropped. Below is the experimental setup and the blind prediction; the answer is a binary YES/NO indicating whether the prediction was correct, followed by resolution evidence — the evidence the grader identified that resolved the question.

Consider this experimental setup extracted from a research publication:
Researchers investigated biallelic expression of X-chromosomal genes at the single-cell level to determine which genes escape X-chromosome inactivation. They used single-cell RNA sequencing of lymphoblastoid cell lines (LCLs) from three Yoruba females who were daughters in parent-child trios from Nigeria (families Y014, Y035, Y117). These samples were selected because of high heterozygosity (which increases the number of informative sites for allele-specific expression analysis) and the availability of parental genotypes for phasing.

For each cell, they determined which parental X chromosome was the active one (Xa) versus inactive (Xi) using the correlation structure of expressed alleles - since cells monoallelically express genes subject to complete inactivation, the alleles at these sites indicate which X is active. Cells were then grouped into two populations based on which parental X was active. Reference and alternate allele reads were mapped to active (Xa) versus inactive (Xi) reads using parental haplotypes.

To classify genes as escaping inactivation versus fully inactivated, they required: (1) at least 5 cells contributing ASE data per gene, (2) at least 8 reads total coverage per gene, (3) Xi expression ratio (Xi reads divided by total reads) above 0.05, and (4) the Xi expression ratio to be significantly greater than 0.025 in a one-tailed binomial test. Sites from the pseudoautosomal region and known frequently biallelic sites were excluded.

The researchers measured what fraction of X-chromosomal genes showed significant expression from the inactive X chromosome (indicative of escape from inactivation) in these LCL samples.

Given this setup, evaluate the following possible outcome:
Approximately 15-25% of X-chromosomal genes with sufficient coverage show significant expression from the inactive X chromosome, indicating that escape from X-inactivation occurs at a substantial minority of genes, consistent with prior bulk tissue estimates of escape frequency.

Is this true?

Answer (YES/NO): YES